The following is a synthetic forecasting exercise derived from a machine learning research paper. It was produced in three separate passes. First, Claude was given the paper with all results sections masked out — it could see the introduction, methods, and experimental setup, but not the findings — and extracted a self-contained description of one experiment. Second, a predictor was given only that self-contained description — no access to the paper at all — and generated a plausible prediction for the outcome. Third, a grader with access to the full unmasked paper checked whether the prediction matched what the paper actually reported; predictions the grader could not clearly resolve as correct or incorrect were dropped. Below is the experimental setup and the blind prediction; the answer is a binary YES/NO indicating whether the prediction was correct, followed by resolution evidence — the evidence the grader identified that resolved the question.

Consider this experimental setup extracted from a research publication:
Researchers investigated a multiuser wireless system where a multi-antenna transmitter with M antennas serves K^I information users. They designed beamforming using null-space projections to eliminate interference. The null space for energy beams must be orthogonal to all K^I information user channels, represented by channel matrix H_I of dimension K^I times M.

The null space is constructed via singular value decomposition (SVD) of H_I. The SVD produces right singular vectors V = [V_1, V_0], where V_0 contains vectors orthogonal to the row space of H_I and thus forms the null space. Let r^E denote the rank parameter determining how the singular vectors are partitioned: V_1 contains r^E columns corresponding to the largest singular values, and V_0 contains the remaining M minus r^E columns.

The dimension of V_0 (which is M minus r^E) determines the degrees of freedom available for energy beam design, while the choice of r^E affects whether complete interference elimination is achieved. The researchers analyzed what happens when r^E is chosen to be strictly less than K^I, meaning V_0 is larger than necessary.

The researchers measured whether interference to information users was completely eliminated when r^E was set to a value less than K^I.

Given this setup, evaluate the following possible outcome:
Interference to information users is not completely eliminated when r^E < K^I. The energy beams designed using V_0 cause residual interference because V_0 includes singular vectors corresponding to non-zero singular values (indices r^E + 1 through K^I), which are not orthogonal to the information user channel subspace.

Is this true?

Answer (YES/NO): YES